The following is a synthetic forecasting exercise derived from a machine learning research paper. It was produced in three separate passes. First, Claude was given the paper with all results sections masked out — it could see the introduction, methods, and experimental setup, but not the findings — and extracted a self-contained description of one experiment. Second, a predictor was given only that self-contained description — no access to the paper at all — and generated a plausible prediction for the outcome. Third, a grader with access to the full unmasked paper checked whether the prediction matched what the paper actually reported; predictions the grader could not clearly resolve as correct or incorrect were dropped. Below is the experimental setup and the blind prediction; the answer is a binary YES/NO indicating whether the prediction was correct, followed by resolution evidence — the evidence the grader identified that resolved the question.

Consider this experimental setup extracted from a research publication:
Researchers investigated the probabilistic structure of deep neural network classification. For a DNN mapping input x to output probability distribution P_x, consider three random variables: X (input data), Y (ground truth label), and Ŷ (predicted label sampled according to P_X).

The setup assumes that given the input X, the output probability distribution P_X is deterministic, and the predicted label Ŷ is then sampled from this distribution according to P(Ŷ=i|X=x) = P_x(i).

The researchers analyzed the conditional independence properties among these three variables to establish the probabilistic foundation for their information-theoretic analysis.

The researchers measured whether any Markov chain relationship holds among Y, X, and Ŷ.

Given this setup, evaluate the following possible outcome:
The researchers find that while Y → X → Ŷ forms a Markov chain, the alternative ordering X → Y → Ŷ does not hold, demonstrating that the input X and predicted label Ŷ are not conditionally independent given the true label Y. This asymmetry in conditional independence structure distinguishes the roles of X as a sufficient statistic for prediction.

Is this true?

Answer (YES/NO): NO